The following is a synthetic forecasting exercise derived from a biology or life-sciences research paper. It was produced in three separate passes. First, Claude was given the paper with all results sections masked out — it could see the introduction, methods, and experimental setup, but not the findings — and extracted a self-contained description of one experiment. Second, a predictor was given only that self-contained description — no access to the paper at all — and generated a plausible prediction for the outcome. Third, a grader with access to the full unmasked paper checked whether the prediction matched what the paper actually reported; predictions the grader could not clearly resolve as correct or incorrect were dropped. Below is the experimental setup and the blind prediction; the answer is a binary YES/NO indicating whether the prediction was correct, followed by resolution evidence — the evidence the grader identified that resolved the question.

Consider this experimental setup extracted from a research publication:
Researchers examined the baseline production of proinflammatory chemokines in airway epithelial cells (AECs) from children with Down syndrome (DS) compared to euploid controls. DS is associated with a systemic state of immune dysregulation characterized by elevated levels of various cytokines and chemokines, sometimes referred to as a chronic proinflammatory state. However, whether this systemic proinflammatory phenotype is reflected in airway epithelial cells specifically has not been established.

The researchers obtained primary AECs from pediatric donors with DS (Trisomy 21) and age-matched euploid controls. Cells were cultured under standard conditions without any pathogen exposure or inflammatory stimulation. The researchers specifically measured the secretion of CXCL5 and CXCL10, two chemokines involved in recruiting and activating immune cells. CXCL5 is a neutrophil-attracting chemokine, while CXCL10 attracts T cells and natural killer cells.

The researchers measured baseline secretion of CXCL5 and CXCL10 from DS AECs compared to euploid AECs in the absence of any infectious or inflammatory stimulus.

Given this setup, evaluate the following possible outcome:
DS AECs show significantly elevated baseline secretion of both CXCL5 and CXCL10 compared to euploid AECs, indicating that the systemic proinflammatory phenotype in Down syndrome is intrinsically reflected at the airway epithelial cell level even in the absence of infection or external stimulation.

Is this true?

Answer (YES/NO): YES